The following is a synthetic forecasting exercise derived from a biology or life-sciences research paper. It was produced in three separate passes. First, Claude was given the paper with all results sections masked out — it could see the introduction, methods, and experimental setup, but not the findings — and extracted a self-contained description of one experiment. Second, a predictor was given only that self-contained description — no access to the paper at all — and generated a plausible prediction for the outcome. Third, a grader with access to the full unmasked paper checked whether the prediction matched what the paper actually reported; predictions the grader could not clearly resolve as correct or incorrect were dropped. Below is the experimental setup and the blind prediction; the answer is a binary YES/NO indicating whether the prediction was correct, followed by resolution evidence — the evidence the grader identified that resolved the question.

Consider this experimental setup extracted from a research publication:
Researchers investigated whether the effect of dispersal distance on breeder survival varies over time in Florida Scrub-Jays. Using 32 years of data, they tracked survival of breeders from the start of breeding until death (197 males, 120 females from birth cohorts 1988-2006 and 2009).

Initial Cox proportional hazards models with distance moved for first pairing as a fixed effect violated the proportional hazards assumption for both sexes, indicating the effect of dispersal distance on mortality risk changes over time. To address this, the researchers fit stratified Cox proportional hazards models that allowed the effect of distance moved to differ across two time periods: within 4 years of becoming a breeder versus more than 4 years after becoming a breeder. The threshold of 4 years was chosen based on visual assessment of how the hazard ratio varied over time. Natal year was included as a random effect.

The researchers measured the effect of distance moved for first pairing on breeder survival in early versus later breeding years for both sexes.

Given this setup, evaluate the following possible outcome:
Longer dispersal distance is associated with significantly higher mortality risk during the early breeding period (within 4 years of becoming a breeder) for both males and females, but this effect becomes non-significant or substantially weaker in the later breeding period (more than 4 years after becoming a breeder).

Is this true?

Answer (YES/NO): NO